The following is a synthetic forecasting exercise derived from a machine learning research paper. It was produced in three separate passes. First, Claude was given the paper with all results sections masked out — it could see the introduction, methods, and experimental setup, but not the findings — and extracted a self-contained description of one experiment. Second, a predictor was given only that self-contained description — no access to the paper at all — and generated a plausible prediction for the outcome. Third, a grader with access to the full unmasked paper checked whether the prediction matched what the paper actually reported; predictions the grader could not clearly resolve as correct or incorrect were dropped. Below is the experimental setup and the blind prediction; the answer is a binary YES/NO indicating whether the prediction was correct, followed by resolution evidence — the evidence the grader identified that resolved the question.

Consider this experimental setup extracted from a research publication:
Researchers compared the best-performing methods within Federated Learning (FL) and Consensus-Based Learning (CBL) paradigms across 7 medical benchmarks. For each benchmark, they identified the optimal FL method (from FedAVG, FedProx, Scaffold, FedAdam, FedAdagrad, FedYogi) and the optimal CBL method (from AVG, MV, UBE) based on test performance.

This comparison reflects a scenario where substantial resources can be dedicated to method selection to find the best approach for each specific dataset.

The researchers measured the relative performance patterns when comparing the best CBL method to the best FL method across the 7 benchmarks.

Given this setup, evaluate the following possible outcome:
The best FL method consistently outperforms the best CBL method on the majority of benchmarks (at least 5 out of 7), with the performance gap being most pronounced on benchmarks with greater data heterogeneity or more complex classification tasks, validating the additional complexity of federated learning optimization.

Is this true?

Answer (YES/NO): NO